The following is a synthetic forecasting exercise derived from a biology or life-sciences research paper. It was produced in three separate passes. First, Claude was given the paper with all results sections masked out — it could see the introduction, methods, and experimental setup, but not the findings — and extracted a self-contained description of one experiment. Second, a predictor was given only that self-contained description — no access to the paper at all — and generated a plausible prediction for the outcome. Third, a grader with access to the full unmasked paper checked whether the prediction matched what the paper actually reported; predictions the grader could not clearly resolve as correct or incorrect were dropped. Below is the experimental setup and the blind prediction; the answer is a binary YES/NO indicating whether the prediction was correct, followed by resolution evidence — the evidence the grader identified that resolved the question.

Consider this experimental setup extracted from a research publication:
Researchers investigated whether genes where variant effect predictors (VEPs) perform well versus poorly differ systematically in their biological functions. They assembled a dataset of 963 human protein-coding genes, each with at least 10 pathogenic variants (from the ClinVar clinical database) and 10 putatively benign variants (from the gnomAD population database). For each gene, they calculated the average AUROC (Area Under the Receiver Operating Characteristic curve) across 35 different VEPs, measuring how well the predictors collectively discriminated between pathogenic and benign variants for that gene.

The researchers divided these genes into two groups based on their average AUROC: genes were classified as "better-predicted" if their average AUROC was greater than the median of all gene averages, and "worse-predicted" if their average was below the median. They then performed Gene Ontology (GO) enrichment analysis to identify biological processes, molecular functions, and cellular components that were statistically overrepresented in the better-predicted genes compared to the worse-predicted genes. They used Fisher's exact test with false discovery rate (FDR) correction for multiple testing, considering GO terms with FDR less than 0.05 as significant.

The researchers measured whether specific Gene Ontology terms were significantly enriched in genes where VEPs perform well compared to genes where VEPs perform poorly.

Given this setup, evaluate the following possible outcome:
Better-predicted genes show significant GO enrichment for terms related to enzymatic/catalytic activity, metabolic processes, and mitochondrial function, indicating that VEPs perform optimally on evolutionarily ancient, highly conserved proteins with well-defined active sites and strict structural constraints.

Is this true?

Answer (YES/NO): NO